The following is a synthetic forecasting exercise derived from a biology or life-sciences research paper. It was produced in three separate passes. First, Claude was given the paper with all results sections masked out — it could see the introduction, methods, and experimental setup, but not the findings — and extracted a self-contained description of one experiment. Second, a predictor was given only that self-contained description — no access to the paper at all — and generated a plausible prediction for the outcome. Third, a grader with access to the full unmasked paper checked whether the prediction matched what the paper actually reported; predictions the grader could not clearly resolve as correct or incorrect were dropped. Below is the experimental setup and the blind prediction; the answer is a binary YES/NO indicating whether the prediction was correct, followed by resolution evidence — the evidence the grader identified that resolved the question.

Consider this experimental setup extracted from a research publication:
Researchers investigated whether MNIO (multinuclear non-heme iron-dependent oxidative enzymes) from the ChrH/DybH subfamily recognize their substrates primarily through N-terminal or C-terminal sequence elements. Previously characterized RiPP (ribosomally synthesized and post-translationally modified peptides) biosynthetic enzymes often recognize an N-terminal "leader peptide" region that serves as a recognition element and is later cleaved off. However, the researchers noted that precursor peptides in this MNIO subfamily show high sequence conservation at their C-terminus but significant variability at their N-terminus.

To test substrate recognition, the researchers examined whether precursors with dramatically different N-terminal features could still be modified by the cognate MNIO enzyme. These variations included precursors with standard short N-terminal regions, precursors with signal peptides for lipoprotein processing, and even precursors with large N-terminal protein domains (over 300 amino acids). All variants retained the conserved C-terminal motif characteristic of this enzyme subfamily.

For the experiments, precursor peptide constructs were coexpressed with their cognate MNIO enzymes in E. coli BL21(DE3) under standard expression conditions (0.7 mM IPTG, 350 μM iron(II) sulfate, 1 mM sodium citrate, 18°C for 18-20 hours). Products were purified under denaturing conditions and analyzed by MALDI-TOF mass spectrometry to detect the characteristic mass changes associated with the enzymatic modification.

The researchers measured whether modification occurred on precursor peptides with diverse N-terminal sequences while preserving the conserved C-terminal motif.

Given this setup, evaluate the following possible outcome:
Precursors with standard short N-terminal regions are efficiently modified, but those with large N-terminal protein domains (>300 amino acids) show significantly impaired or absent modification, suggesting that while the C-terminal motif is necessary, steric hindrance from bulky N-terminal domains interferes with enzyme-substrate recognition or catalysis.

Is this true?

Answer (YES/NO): NO